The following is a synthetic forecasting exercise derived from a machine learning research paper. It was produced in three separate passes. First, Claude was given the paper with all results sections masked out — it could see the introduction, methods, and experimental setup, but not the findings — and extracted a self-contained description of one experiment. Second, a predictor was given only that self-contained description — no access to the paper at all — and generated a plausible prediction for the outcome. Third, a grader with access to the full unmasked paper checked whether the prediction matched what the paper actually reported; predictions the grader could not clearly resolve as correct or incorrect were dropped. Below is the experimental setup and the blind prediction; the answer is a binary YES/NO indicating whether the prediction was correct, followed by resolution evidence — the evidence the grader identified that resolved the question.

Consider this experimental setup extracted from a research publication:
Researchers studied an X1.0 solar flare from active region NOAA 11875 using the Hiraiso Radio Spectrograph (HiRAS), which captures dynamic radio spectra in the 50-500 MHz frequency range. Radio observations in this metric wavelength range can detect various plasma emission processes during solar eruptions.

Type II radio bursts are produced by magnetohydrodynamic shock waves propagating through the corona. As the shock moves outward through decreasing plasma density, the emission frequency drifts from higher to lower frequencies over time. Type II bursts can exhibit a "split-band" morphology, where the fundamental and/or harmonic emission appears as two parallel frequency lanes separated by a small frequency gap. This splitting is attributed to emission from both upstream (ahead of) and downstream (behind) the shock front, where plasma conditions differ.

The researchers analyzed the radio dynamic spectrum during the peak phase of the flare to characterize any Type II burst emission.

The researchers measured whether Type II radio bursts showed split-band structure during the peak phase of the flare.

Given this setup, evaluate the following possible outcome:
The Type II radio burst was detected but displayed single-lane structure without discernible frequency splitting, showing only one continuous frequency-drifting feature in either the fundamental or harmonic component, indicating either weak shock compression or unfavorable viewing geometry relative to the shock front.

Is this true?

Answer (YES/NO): NO